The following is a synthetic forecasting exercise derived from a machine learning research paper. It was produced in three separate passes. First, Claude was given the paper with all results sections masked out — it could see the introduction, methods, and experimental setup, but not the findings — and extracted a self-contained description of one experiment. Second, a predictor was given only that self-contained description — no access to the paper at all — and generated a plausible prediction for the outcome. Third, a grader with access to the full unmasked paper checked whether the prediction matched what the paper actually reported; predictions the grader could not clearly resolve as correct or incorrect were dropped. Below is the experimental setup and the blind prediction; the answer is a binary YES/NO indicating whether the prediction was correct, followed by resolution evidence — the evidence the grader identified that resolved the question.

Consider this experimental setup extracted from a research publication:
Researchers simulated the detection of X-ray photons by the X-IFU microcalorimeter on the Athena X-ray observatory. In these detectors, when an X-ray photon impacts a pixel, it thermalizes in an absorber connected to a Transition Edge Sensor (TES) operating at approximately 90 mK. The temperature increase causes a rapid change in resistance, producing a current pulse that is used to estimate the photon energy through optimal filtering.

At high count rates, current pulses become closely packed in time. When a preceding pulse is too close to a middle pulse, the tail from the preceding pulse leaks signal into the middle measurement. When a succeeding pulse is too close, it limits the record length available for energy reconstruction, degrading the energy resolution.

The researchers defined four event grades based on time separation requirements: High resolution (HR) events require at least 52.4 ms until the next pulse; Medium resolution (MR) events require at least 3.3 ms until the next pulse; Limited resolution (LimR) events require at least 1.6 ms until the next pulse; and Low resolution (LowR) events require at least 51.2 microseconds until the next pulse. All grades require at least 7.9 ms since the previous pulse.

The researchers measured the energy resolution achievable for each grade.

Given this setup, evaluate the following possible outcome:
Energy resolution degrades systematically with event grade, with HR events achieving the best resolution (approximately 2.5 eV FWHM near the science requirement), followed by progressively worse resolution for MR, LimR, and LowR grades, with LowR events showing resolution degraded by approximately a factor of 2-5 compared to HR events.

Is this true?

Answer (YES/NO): NO